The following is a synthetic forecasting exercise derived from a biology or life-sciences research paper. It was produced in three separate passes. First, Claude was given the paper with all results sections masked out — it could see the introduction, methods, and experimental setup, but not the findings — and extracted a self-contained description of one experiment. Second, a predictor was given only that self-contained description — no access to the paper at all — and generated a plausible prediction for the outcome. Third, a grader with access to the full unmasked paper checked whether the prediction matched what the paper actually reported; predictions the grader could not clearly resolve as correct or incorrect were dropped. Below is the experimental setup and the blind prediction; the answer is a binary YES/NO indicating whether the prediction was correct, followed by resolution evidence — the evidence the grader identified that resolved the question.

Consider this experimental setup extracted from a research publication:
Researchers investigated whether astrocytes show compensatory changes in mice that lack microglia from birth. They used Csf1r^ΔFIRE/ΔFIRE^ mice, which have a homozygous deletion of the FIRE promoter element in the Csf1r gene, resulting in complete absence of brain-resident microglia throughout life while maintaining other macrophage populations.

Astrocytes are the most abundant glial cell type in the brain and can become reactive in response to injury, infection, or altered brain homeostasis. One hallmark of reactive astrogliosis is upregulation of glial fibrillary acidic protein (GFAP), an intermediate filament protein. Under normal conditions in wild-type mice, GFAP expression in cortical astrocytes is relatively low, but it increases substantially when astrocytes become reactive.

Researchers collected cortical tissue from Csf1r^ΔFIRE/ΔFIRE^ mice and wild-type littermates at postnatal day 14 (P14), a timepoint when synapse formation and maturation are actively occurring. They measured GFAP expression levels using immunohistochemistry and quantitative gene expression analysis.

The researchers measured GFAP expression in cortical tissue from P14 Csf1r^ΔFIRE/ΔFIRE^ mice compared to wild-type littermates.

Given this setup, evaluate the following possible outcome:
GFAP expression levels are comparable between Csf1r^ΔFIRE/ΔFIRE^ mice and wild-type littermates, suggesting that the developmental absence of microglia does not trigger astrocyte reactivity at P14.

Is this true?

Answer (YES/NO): NO